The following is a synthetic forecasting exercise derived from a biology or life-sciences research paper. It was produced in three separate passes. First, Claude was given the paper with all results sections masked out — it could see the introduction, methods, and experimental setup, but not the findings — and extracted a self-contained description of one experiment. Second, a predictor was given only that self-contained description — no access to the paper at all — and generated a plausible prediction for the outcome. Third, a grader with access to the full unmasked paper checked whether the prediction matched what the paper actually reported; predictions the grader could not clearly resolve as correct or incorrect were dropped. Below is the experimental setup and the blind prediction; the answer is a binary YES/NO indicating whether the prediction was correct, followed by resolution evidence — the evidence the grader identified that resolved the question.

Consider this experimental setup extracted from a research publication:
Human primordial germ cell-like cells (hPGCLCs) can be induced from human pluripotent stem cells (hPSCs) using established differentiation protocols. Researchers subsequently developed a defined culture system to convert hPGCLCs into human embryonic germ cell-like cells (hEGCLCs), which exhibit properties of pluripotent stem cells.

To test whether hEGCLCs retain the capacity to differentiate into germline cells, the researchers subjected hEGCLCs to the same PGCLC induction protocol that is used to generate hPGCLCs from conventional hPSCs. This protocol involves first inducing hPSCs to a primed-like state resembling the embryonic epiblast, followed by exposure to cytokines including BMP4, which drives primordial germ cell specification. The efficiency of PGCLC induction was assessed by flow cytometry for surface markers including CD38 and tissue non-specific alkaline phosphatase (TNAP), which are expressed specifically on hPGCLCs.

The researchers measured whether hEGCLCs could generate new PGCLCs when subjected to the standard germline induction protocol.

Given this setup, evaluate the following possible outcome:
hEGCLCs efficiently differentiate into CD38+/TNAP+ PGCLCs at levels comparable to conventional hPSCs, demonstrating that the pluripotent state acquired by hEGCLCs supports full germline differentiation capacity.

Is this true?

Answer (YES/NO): YES